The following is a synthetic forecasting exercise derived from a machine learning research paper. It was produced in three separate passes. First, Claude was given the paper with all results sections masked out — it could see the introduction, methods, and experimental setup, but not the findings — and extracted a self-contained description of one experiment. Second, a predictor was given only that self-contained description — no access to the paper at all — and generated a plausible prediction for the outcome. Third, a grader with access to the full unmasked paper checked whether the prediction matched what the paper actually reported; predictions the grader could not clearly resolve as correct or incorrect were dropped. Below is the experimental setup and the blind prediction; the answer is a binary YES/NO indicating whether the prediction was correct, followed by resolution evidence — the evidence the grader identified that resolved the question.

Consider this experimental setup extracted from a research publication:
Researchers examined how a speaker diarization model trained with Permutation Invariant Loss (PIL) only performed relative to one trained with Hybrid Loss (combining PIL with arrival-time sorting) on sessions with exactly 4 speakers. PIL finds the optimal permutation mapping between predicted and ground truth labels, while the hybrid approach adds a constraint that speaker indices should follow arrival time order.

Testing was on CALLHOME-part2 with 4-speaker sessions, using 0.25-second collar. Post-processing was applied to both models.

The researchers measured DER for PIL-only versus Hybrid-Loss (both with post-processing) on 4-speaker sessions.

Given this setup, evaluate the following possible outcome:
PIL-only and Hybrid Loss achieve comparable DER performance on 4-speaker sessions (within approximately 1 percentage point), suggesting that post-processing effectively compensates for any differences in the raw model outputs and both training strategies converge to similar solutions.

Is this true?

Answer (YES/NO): NO